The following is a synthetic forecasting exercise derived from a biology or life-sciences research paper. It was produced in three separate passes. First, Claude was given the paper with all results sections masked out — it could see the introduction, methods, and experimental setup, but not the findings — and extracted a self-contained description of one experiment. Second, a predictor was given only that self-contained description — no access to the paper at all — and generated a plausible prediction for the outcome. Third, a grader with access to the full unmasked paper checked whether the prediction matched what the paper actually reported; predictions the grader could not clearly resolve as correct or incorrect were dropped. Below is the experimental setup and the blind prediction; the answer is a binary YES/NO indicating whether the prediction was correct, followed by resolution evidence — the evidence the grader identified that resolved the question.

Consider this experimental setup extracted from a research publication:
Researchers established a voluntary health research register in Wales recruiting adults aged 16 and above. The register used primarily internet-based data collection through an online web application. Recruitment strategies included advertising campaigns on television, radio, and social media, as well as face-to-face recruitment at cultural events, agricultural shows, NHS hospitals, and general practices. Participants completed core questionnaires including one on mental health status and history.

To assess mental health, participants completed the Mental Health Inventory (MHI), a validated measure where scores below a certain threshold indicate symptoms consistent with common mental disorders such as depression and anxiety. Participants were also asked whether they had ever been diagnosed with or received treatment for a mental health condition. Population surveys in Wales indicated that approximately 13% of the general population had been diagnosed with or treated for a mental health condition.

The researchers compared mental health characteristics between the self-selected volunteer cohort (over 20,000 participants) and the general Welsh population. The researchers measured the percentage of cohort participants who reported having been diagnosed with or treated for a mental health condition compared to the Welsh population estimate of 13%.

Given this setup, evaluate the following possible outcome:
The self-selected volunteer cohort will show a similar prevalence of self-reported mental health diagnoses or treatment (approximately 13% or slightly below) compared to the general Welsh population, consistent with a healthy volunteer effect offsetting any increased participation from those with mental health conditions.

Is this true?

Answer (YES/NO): NO